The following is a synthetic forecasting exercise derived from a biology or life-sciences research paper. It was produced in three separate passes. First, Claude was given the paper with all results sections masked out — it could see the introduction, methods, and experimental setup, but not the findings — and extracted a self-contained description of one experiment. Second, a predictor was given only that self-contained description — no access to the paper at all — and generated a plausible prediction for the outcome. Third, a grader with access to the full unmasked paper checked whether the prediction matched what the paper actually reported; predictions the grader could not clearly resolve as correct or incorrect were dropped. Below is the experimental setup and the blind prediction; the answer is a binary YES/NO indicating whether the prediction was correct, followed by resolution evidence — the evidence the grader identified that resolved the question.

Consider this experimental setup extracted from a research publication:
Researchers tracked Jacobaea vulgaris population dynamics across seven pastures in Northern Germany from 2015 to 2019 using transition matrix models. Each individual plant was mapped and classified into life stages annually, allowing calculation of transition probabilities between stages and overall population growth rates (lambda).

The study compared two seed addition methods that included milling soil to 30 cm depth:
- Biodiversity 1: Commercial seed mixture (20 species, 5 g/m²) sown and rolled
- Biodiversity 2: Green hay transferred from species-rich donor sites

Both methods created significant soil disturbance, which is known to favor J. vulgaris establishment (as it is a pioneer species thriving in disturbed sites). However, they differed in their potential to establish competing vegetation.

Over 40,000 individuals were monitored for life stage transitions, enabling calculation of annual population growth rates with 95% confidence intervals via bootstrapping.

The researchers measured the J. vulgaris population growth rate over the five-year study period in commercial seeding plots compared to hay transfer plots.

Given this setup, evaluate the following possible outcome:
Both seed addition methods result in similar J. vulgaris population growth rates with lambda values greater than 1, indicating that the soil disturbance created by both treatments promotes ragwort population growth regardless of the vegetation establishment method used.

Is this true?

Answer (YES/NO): NO